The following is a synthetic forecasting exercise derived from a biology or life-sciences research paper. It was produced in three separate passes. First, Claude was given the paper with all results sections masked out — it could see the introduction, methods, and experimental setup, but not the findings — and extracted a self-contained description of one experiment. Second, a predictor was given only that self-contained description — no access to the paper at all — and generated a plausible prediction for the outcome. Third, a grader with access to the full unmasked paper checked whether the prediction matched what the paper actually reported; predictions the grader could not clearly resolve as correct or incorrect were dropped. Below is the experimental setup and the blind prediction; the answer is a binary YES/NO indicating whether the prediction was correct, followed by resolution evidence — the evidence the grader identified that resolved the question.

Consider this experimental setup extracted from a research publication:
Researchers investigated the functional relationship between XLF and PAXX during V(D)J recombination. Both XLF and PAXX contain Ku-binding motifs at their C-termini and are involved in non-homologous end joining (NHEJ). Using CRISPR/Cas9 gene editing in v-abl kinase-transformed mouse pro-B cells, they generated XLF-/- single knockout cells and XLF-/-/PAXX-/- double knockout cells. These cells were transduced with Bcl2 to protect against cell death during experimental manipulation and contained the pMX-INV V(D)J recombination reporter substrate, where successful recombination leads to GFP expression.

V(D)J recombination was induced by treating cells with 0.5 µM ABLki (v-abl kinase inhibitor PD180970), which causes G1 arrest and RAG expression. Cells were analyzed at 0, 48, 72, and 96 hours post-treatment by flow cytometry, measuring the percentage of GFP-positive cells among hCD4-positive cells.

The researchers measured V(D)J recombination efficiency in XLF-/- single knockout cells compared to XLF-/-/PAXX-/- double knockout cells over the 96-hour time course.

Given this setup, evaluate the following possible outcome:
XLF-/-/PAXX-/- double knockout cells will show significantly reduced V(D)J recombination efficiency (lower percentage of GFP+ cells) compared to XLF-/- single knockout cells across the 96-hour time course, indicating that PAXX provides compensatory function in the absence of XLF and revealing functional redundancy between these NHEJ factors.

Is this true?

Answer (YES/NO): YES